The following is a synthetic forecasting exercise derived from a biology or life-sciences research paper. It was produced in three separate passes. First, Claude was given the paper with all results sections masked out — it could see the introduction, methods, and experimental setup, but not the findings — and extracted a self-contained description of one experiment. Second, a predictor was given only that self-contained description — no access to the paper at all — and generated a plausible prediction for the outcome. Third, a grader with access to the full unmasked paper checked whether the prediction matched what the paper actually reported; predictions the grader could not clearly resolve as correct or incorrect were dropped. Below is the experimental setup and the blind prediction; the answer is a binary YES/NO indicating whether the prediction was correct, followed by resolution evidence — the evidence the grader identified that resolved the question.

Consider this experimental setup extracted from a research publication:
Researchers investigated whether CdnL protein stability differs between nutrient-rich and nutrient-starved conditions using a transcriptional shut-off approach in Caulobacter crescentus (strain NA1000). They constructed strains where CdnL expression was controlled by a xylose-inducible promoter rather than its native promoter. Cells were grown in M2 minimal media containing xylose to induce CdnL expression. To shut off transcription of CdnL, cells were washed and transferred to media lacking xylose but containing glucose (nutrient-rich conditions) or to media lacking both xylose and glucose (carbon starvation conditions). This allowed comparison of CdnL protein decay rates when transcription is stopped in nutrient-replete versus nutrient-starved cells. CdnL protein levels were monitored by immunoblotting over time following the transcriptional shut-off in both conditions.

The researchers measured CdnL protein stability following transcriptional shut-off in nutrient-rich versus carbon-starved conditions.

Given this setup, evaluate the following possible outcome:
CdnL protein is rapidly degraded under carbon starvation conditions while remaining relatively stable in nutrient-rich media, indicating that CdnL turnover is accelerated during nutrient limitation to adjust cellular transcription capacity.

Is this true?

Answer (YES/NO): YES